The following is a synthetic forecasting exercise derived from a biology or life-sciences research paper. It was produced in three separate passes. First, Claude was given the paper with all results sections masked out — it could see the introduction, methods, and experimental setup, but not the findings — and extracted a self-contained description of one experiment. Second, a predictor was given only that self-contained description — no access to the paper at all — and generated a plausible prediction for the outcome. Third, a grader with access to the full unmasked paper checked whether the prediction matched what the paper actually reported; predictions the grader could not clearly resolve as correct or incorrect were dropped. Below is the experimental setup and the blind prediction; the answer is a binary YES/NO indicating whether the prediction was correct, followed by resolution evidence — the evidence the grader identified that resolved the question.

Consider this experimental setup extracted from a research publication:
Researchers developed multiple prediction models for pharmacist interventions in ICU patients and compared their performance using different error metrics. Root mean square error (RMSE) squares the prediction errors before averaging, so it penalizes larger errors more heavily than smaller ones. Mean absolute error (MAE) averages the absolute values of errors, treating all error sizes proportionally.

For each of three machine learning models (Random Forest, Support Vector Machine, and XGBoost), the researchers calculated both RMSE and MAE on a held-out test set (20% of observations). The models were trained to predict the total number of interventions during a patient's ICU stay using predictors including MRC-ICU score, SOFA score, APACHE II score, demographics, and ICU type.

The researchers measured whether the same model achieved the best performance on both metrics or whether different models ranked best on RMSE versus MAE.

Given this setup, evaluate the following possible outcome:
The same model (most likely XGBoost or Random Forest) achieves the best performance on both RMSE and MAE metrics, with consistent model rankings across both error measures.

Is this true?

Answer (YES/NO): NO